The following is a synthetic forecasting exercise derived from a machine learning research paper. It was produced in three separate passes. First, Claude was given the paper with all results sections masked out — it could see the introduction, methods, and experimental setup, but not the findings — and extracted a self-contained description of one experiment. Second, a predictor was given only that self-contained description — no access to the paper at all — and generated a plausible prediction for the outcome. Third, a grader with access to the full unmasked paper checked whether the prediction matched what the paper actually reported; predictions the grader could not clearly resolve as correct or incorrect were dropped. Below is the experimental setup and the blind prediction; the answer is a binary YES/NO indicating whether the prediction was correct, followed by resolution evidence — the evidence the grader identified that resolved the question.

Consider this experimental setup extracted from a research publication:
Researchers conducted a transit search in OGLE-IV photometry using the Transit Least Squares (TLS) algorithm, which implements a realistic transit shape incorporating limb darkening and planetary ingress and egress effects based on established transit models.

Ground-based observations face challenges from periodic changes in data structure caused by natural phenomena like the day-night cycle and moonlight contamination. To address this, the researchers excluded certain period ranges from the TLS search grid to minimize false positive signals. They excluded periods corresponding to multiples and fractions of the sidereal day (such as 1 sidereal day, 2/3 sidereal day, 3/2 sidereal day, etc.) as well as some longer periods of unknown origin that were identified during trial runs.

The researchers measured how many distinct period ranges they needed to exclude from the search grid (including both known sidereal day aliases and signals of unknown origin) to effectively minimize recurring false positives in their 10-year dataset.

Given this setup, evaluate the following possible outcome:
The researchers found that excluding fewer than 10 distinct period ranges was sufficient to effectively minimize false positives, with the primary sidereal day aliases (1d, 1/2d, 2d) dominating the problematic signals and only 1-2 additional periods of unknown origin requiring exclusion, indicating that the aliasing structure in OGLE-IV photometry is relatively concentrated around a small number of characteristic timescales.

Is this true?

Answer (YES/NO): NO